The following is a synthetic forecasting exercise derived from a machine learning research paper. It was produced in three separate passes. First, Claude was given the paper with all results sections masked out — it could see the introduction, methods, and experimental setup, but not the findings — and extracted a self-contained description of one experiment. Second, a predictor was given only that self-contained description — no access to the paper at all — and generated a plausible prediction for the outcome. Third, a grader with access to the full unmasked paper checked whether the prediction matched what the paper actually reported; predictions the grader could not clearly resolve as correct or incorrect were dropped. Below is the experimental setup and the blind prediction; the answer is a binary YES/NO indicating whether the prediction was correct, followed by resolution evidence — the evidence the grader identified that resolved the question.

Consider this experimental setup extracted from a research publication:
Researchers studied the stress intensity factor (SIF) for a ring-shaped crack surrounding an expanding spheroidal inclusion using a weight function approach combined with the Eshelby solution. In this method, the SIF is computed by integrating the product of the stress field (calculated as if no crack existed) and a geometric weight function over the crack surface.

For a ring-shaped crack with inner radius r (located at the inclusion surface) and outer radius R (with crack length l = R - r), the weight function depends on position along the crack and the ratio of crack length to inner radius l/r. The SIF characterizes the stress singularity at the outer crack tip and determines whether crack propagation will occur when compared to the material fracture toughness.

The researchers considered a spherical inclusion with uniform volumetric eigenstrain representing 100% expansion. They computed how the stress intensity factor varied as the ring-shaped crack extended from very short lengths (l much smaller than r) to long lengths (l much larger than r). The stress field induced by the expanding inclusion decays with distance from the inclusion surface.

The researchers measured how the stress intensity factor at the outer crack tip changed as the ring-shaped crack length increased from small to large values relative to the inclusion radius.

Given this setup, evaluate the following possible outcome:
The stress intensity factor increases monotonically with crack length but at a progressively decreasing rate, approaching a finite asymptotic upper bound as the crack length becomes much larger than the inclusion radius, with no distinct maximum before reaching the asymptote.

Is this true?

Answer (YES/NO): NO